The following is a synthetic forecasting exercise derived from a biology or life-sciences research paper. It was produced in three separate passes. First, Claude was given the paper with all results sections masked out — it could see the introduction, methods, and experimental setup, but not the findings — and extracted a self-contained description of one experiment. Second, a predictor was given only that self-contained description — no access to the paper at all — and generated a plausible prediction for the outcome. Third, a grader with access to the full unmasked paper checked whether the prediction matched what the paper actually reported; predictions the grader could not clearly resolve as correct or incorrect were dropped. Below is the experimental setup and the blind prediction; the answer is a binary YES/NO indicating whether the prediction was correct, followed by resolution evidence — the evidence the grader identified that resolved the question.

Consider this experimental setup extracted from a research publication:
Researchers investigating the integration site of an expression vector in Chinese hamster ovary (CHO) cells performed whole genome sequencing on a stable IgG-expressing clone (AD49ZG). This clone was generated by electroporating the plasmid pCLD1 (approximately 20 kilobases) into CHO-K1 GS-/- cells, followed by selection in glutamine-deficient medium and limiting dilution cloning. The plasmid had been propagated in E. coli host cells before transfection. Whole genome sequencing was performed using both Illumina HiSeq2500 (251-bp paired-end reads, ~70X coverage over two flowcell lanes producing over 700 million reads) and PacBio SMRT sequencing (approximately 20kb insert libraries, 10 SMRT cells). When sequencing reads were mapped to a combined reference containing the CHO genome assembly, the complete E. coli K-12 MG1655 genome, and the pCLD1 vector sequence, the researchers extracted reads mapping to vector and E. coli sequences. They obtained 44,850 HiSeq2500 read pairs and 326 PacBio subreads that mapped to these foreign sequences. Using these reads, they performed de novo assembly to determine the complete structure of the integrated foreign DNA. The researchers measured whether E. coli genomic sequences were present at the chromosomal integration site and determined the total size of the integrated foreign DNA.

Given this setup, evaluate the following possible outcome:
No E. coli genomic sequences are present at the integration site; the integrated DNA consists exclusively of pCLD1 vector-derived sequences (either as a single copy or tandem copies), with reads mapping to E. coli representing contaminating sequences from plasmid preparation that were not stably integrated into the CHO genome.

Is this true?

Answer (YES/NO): NO